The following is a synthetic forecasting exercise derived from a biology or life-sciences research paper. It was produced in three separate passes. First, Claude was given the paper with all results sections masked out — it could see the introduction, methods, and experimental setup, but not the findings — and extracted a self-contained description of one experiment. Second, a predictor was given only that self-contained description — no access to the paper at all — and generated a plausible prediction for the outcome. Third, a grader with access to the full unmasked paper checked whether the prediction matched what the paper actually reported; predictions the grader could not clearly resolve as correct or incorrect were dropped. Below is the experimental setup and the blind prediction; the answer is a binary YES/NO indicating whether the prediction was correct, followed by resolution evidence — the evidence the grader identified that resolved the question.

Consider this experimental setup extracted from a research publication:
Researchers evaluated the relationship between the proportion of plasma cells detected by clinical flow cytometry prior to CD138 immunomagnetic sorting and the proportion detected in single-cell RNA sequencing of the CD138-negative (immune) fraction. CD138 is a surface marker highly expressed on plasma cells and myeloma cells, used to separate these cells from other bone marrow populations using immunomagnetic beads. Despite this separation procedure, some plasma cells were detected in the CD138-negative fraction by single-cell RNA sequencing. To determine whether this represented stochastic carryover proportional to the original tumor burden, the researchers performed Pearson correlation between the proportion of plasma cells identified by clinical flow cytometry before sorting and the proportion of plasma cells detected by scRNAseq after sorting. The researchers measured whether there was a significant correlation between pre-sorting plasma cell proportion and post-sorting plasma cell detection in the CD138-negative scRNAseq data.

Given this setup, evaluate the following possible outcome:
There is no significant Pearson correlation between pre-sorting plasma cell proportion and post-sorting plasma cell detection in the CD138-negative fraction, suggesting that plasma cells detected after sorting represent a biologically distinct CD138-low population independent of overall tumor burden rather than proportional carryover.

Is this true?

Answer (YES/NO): NO